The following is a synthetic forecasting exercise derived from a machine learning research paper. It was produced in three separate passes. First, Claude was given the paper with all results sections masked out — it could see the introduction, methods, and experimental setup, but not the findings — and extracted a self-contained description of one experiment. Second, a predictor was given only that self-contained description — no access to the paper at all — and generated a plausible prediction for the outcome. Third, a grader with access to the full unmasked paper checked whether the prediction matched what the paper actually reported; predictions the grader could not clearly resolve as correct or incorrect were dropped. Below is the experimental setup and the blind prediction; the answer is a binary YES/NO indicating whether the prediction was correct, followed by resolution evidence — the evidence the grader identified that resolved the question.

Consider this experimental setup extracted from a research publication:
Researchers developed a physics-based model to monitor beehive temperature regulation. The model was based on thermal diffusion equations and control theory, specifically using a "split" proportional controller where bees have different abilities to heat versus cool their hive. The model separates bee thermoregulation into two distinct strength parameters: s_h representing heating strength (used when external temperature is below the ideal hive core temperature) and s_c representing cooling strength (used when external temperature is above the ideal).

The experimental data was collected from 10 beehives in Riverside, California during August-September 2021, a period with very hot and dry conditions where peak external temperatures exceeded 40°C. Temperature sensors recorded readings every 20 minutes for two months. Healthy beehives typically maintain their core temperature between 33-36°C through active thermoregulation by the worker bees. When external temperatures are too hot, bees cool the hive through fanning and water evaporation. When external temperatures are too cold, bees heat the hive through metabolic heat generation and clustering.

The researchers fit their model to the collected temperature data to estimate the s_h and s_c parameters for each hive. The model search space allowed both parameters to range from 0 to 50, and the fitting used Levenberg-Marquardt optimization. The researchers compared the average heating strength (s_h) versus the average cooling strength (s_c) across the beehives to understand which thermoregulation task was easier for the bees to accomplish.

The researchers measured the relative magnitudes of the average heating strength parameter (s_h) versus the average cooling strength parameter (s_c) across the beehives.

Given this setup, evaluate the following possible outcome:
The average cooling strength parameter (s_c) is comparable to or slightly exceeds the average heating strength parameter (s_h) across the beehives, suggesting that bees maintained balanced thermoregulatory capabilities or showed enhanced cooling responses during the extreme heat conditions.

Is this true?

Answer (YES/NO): NO